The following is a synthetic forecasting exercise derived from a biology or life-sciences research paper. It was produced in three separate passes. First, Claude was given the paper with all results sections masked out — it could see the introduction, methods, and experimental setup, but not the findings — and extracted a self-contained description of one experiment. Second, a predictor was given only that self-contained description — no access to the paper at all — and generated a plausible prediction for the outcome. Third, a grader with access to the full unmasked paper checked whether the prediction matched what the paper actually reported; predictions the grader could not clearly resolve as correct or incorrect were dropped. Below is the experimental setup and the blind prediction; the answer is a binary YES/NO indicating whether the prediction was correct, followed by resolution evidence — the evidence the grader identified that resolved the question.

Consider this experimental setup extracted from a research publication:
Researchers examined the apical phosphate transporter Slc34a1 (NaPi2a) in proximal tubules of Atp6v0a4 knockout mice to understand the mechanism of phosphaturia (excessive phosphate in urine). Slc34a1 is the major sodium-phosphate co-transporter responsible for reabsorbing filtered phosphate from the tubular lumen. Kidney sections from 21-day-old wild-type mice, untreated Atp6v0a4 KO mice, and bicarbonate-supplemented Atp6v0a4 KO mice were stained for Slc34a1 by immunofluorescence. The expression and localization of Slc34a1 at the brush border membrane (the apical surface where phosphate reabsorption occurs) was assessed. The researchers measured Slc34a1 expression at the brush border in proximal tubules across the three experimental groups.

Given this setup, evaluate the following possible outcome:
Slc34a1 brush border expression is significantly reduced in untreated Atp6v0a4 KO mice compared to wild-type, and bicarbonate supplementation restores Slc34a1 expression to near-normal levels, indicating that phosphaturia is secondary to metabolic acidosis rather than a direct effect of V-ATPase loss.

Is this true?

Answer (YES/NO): YES